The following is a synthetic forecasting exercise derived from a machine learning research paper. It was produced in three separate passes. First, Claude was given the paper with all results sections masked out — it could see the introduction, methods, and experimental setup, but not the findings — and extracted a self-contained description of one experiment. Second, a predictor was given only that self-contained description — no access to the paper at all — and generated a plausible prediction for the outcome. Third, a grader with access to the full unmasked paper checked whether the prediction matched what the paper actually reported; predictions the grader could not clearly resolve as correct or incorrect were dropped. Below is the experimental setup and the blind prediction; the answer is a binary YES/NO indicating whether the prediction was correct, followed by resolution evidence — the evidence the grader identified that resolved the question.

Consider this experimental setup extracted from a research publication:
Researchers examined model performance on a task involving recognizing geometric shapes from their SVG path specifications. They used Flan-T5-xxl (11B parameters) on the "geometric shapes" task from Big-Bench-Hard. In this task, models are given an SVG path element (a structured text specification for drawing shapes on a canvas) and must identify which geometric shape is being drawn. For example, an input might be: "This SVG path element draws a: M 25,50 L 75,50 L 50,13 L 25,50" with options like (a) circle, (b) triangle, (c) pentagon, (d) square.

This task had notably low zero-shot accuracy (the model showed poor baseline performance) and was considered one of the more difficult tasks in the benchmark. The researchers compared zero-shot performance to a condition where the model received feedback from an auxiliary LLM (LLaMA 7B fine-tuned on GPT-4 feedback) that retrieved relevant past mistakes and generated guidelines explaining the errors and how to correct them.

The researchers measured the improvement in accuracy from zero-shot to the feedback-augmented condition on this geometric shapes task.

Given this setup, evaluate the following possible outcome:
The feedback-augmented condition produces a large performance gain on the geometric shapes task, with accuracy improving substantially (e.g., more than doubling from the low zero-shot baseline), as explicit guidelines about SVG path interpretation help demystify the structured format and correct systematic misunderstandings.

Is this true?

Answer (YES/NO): NO